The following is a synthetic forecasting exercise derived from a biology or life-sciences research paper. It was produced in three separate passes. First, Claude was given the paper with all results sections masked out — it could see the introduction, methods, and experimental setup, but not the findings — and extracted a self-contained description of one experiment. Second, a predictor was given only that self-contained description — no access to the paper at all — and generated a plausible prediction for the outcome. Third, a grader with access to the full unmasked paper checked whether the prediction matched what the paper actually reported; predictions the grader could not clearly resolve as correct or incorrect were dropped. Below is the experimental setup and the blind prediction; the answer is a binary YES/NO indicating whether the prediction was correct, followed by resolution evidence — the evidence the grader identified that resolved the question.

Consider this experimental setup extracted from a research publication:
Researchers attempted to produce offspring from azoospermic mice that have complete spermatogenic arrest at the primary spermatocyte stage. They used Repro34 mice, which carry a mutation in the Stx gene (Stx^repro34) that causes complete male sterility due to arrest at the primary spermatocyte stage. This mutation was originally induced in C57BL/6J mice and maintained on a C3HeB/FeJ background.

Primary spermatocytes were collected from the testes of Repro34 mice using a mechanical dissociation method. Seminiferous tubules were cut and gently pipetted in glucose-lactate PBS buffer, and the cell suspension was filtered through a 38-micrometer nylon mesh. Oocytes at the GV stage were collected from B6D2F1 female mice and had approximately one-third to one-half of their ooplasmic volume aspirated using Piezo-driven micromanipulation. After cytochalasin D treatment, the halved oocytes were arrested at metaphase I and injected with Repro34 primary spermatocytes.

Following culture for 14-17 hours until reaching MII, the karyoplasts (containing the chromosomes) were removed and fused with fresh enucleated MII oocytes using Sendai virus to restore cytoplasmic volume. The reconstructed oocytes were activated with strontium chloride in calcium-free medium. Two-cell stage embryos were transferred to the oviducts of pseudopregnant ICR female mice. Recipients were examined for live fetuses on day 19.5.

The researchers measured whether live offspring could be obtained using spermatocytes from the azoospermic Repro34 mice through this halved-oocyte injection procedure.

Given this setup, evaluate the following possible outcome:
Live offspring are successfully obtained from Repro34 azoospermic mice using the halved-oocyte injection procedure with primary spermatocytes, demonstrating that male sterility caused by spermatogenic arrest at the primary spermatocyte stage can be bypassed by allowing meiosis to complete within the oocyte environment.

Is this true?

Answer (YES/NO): YES